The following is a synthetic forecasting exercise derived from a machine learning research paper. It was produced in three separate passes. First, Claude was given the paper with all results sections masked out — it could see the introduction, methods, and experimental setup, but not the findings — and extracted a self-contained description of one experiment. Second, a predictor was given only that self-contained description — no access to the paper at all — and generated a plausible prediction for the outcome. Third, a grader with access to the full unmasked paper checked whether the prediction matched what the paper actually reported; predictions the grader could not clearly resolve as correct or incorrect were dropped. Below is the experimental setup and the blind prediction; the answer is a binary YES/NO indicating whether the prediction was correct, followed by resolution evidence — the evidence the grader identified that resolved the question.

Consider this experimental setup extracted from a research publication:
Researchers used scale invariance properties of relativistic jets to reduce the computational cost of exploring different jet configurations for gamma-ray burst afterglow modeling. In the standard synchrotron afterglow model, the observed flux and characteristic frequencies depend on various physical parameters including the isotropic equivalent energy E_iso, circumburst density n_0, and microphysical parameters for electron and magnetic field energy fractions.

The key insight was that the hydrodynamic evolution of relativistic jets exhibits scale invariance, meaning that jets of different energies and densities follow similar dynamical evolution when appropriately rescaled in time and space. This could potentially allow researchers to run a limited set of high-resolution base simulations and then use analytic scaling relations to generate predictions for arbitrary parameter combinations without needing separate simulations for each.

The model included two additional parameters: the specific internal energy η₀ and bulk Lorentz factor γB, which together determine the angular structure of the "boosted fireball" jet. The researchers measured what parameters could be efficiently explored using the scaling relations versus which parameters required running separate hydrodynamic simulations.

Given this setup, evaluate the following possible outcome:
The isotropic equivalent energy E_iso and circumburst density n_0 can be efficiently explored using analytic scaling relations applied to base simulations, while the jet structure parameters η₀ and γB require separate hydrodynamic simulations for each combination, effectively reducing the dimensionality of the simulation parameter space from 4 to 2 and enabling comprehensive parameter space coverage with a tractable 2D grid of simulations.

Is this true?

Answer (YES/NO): YES